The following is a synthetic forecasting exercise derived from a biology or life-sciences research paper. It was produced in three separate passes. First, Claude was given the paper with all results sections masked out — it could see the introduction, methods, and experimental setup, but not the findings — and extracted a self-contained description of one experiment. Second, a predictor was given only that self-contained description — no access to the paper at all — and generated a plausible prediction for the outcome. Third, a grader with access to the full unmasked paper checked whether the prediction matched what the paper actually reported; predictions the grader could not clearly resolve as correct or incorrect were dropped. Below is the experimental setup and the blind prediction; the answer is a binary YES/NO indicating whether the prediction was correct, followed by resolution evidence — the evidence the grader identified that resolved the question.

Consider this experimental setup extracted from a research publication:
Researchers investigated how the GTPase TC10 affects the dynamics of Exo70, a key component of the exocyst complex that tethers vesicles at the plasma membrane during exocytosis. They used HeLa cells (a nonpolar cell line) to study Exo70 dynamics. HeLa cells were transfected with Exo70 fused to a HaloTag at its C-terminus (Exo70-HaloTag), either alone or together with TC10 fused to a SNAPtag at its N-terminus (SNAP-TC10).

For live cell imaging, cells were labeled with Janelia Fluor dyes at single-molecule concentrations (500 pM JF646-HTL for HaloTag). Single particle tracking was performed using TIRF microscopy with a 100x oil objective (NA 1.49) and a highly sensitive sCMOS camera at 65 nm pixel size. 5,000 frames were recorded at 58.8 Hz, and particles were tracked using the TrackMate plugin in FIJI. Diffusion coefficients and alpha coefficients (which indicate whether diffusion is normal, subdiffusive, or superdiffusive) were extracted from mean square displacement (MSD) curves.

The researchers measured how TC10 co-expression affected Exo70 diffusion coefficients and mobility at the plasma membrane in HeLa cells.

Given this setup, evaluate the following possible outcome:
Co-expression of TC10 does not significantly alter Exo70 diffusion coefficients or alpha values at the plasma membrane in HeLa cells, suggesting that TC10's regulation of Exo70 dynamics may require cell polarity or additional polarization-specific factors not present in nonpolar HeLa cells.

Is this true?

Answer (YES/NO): NO